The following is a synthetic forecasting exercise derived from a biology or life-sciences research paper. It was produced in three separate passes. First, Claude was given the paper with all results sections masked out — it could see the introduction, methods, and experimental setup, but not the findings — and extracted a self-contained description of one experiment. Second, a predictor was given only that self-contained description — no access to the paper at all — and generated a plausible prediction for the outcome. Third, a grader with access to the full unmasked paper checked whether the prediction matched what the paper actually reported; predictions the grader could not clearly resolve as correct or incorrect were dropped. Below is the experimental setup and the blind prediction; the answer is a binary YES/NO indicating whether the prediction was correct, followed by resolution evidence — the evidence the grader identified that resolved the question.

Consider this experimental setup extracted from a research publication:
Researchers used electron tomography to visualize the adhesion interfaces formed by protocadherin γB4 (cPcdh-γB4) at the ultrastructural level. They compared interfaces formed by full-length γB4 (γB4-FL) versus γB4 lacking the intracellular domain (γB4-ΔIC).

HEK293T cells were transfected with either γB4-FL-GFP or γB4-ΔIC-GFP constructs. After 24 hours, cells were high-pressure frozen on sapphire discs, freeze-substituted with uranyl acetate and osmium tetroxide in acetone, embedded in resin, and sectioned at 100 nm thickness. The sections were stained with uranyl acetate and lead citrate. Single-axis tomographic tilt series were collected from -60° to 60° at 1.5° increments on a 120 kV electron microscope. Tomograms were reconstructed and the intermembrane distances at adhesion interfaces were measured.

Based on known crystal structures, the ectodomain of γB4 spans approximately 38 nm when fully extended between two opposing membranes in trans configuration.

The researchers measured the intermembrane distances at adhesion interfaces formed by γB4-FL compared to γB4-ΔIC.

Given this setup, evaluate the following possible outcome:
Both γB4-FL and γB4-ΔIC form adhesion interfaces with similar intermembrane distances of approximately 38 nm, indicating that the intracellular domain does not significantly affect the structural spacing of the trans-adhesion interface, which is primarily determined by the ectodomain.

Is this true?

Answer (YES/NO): NO